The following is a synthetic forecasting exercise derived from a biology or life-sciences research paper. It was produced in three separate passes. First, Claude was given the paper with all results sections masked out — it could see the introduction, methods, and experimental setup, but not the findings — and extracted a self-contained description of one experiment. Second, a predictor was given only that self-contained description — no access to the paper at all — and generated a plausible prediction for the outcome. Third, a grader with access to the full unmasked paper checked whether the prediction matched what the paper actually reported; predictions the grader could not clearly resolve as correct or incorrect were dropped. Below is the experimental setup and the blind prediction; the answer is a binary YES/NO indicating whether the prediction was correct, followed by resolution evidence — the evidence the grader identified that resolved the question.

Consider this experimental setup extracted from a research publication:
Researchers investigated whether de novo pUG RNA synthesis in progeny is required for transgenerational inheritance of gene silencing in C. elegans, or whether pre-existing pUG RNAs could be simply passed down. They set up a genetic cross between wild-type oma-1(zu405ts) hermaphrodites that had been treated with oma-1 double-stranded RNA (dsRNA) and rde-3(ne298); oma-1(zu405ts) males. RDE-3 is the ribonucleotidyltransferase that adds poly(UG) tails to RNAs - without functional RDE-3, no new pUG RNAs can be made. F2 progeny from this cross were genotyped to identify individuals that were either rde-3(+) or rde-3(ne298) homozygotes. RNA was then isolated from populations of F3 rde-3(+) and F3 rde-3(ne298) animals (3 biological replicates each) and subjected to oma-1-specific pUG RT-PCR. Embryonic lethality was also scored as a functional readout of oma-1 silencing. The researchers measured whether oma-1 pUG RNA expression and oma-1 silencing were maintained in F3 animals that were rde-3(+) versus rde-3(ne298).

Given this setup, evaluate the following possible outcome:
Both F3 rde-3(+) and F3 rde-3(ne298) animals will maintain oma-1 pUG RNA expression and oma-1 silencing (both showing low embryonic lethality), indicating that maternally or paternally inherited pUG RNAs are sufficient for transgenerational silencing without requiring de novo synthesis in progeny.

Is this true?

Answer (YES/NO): NO